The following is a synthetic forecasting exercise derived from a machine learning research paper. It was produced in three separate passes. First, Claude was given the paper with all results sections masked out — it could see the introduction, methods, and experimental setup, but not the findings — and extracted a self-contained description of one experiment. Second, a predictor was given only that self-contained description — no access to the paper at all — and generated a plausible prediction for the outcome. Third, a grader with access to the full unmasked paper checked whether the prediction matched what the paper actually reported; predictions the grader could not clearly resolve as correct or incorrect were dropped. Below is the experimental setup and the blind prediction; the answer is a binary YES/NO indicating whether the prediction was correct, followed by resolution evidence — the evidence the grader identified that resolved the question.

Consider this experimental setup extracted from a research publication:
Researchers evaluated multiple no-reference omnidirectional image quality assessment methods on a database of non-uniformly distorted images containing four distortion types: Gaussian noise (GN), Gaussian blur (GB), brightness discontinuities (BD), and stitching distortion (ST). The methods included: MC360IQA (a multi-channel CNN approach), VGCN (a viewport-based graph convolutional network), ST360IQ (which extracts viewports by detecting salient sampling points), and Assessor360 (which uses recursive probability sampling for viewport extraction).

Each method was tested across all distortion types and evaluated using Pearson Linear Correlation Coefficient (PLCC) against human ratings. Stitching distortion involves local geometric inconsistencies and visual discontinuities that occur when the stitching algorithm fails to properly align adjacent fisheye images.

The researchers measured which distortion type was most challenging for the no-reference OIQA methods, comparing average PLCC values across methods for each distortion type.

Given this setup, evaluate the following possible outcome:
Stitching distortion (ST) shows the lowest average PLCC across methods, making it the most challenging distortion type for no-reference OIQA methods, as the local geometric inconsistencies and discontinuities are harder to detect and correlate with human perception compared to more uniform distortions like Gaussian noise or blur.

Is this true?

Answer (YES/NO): YES